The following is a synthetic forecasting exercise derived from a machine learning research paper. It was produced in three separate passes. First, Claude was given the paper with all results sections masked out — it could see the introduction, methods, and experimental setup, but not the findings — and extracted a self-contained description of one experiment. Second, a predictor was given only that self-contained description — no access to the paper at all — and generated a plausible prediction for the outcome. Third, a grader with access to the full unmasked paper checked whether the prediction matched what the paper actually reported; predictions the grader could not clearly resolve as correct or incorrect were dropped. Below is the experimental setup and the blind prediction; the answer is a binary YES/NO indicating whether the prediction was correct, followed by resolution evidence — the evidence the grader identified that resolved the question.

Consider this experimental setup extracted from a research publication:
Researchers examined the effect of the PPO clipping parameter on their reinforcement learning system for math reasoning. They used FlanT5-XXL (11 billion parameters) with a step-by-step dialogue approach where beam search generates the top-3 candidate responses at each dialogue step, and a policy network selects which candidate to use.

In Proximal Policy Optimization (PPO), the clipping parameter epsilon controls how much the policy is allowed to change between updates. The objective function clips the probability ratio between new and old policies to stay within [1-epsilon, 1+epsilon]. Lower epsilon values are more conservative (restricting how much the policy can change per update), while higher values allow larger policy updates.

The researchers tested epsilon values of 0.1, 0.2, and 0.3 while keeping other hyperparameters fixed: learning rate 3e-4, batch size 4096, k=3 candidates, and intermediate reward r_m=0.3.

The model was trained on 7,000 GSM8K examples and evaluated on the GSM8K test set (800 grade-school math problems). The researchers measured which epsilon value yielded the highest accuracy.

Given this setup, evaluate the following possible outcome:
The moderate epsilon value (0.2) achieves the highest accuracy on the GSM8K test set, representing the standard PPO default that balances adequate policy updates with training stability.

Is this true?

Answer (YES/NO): YES